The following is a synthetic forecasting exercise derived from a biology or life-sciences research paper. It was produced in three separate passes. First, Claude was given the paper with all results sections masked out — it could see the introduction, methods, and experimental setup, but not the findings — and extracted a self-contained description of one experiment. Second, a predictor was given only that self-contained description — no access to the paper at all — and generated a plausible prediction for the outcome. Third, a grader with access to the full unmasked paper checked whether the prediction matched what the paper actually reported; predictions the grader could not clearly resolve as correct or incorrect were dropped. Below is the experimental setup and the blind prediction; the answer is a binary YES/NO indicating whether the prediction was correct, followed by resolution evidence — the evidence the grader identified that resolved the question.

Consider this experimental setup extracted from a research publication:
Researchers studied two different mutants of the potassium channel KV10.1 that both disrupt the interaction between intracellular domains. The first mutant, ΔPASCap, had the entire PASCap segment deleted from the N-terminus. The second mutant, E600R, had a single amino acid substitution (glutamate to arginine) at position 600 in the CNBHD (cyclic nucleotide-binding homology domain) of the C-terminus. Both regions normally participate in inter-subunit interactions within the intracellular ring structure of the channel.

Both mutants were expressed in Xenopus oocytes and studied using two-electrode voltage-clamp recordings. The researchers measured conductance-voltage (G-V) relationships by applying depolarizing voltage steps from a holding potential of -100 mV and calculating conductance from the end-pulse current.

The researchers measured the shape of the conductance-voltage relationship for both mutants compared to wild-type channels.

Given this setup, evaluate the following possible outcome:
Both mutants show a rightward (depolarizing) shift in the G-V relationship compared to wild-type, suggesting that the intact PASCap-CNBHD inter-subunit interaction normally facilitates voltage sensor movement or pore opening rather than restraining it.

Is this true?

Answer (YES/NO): NO